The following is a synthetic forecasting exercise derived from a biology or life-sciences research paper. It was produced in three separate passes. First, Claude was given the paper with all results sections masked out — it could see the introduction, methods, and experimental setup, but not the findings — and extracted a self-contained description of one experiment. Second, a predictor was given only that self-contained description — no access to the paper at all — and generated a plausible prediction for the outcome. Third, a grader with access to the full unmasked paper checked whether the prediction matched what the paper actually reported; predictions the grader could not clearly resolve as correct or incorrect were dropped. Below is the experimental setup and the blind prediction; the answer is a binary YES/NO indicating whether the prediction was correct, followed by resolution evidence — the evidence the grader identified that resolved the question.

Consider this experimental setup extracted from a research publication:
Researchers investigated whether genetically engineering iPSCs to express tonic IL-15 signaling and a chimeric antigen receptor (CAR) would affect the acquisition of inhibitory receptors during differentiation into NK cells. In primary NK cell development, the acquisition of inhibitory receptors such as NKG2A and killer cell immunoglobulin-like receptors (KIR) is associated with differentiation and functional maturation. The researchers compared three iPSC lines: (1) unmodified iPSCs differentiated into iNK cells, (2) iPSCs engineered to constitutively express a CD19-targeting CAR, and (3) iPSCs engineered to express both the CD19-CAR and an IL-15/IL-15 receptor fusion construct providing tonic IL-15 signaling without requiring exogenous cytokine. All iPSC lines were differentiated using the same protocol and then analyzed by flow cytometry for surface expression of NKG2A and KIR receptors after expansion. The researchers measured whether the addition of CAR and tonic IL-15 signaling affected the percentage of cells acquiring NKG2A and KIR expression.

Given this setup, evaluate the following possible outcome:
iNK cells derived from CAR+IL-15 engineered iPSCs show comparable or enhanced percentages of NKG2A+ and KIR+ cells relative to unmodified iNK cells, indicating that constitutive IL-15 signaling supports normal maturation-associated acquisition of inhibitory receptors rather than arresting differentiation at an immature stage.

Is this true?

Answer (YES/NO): YES